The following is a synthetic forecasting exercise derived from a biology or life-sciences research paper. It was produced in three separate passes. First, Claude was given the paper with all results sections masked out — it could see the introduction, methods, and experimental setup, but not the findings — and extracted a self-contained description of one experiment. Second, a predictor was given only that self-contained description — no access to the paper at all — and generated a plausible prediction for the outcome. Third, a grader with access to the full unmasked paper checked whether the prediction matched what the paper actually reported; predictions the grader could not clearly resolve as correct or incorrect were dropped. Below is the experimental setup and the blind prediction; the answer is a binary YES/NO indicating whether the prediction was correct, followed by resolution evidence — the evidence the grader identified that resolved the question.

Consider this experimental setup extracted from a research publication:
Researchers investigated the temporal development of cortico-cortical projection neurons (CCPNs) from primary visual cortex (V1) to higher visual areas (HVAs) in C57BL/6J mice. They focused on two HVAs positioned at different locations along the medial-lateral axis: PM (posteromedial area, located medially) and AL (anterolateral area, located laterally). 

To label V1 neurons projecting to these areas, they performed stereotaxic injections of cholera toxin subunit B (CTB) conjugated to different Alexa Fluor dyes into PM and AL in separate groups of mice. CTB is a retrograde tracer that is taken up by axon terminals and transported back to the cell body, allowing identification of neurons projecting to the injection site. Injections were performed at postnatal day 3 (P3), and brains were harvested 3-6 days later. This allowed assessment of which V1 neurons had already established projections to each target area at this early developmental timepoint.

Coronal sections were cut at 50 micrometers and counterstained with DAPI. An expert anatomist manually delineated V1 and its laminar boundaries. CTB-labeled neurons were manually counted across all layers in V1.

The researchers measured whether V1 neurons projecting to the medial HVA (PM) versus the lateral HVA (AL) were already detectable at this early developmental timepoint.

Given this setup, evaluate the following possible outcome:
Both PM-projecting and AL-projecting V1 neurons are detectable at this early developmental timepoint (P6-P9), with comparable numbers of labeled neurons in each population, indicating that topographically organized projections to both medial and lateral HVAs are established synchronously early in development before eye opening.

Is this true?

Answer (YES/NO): NO